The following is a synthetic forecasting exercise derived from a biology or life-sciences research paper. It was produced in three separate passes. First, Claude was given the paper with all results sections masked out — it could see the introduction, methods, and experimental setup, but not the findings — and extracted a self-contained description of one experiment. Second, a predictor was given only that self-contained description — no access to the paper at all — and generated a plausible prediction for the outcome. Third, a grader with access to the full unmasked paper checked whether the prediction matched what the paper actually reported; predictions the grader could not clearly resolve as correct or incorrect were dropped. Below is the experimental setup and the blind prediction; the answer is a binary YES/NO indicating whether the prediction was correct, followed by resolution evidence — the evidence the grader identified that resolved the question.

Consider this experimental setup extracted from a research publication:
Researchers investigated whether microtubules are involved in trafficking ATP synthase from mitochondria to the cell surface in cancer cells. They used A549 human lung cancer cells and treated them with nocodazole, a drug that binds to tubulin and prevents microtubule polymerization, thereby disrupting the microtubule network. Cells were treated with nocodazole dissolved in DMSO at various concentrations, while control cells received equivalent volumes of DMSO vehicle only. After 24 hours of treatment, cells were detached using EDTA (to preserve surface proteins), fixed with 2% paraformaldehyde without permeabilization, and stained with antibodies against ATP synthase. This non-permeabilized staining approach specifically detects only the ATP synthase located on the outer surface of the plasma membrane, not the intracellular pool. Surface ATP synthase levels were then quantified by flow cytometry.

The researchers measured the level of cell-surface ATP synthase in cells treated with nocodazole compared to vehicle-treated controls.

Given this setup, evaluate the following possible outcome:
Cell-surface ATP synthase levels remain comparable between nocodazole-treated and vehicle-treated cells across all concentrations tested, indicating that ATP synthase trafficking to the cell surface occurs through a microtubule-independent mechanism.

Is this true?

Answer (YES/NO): NO